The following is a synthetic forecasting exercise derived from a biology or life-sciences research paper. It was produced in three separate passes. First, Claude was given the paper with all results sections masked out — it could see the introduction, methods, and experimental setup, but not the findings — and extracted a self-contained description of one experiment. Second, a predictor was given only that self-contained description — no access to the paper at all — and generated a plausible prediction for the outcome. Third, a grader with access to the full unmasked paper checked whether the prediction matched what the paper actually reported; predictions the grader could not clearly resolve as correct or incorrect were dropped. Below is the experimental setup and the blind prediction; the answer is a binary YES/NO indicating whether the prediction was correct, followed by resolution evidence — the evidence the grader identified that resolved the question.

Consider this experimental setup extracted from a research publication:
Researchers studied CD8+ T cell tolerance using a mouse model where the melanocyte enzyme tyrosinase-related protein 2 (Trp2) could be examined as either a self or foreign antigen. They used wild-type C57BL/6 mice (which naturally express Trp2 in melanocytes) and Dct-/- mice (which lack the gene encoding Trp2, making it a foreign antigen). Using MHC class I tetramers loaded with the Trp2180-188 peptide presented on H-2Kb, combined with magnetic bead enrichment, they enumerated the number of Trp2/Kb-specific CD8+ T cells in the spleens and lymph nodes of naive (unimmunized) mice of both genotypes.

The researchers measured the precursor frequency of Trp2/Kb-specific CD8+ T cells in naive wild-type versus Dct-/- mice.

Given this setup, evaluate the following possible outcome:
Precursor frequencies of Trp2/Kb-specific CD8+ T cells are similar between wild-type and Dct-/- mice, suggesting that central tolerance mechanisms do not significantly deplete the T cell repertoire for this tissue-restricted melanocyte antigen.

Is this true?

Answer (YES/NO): YES